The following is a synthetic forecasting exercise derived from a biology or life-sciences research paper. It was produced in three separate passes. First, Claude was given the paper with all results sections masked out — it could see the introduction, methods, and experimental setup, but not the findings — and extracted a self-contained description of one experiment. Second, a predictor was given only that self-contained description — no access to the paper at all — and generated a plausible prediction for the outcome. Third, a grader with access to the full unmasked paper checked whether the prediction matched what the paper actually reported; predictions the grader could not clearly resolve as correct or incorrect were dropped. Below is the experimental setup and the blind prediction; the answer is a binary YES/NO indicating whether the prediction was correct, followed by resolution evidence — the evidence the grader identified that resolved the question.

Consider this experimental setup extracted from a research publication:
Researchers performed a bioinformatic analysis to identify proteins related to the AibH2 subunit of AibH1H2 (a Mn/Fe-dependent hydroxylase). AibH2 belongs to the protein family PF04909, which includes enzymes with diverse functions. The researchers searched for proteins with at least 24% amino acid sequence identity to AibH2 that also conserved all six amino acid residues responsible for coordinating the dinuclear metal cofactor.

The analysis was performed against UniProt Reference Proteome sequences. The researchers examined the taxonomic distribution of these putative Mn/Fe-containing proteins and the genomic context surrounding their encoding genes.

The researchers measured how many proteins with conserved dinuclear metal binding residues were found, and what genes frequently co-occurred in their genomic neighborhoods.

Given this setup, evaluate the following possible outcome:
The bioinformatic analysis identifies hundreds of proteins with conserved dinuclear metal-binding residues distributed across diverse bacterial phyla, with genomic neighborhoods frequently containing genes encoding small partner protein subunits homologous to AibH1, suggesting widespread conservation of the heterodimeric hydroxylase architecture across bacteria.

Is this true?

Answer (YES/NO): NO